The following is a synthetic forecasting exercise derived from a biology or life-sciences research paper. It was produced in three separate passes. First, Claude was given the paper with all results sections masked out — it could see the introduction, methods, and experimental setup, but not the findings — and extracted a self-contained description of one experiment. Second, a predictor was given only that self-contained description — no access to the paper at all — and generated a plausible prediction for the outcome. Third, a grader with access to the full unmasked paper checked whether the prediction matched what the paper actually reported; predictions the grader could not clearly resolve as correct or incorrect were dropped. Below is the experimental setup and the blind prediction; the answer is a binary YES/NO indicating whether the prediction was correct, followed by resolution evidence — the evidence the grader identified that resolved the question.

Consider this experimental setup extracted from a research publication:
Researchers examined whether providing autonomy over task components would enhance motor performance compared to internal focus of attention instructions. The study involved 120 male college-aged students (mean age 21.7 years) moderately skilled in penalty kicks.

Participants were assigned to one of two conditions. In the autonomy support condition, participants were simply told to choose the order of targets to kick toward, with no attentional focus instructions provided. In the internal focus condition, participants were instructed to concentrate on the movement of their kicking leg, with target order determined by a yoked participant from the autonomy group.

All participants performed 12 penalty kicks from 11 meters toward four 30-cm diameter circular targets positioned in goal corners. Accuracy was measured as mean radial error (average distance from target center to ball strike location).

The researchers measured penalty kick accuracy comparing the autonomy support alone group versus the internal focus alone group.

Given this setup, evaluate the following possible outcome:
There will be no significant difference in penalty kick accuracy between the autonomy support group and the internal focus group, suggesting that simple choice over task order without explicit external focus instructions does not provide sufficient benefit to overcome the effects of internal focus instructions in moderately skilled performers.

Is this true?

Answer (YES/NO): YES